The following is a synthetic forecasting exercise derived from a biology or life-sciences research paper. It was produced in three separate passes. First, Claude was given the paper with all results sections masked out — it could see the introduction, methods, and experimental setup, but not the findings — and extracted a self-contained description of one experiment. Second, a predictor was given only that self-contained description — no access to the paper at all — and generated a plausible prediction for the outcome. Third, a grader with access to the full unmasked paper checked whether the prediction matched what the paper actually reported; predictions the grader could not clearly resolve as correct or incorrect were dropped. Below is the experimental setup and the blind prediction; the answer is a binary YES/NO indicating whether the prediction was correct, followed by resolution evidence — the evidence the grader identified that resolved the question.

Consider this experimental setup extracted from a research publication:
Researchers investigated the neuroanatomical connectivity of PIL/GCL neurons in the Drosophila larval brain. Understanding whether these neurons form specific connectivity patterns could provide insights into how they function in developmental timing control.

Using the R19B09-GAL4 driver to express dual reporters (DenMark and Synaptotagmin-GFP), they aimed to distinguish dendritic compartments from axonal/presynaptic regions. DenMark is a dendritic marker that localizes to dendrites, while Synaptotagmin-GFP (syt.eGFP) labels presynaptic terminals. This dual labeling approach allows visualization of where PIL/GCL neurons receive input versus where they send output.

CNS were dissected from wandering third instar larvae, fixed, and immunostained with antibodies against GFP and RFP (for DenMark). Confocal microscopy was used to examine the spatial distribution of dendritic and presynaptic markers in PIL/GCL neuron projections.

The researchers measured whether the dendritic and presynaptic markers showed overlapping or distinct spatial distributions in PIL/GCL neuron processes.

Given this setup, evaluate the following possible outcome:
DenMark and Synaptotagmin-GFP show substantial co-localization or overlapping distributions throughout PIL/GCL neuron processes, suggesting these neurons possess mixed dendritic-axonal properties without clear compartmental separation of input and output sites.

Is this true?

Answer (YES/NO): NO